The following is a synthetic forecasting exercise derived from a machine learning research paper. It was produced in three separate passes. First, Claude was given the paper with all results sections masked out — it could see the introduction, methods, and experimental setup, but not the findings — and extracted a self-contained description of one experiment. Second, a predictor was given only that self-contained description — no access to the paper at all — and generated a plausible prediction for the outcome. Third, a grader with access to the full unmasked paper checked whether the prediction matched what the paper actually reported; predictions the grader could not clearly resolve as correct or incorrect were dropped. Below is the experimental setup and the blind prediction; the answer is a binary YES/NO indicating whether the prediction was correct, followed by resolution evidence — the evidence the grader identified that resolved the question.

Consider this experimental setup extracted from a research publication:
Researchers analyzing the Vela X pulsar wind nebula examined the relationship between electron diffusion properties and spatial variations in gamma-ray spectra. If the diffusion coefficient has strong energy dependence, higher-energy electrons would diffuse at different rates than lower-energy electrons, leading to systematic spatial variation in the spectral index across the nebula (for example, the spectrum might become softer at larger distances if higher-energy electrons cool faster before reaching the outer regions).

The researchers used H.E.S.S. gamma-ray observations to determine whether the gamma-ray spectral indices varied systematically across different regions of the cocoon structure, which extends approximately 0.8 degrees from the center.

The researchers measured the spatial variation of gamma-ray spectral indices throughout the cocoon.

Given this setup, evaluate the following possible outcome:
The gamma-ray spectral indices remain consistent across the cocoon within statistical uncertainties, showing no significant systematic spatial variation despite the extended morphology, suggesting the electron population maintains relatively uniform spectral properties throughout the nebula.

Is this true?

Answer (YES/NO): YES